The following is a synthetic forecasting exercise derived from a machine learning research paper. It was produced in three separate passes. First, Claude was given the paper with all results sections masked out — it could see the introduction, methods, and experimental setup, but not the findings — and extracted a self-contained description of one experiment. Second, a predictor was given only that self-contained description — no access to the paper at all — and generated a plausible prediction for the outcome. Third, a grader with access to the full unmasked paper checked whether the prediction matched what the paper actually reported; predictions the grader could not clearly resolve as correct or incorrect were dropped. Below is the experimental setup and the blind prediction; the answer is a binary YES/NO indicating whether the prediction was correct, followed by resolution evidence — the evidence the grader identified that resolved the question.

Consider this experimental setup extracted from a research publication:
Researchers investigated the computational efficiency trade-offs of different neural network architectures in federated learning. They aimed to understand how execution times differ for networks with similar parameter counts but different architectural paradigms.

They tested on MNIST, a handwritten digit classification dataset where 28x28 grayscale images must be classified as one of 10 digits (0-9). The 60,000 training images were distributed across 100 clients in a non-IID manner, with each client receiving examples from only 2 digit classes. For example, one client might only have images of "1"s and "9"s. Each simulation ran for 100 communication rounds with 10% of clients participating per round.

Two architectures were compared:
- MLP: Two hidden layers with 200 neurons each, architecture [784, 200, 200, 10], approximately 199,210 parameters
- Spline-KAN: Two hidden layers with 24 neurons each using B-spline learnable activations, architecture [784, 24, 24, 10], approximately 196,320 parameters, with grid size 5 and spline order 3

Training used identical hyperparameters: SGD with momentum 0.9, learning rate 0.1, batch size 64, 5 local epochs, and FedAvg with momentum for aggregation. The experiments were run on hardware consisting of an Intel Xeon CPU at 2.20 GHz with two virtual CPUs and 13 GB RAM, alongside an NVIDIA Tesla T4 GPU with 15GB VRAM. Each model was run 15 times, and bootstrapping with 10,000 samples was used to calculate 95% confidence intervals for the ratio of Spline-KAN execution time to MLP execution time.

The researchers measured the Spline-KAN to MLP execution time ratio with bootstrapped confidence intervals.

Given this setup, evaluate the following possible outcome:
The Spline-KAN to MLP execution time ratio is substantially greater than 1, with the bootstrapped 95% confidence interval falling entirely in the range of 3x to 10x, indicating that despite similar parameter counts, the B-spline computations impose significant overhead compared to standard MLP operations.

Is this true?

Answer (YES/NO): NO